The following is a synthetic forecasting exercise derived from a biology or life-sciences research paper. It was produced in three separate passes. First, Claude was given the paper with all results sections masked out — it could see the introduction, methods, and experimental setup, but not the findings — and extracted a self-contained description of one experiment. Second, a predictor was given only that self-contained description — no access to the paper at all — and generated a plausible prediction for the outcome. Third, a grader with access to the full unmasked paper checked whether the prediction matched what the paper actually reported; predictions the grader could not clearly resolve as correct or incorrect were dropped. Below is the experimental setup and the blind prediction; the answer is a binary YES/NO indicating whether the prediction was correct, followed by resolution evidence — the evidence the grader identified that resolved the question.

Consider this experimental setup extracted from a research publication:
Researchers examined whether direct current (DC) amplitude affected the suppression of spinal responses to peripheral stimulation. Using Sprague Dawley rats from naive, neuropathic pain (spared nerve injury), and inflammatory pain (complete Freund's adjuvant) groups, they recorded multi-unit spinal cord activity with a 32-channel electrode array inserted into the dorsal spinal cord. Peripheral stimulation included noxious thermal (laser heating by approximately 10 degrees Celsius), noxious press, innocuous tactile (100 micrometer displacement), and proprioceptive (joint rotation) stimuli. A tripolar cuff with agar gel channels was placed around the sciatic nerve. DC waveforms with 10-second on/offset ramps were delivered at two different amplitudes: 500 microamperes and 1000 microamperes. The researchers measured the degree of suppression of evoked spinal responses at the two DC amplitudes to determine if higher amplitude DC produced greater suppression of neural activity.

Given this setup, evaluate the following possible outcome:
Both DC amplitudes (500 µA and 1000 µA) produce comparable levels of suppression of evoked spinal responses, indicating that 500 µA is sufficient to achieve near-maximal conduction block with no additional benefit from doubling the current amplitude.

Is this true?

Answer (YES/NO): NO